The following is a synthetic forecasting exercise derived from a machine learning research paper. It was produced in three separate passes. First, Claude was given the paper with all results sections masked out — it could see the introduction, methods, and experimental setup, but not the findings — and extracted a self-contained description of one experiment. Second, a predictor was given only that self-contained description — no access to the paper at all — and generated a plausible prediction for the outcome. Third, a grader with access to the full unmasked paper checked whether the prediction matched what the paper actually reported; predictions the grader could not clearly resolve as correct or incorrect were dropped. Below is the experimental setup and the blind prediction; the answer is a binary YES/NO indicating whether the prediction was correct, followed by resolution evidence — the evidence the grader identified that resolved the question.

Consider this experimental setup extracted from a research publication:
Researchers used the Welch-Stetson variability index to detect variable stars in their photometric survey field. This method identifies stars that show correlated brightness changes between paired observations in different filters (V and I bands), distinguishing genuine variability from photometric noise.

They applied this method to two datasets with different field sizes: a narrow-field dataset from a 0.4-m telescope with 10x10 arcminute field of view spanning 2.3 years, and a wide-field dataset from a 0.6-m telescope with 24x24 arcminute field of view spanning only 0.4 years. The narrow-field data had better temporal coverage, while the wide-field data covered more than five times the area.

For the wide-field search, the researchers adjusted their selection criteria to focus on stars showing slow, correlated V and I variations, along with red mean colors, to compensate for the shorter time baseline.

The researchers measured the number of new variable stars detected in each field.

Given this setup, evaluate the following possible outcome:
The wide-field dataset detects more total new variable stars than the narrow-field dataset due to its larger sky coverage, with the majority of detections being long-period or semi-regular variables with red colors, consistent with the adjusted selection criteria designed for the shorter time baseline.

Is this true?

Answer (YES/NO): NO